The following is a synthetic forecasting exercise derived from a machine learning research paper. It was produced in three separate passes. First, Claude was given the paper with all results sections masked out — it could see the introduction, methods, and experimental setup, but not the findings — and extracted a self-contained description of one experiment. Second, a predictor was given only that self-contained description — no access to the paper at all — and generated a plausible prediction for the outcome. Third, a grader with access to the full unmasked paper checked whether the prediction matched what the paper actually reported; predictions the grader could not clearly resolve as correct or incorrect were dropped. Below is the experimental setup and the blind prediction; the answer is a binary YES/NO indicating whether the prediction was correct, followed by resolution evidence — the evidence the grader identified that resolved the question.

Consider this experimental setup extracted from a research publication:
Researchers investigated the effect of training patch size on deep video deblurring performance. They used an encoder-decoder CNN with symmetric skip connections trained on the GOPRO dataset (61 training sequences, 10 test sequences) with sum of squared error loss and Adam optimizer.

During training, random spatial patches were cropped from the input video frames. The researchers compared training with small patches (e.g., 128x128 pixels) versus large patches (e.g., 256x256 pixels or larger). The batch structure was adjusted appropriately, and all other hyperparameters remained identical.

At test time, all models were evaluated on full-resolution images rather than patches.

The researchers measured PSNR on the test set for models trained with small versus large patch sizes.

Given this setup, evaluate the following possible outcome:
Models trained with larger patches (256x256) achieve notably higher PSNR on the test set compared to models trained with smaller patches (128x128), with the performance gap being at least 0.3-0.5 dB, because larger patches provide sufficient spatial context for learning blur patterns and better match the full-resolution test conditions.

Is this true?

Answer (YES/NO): NO